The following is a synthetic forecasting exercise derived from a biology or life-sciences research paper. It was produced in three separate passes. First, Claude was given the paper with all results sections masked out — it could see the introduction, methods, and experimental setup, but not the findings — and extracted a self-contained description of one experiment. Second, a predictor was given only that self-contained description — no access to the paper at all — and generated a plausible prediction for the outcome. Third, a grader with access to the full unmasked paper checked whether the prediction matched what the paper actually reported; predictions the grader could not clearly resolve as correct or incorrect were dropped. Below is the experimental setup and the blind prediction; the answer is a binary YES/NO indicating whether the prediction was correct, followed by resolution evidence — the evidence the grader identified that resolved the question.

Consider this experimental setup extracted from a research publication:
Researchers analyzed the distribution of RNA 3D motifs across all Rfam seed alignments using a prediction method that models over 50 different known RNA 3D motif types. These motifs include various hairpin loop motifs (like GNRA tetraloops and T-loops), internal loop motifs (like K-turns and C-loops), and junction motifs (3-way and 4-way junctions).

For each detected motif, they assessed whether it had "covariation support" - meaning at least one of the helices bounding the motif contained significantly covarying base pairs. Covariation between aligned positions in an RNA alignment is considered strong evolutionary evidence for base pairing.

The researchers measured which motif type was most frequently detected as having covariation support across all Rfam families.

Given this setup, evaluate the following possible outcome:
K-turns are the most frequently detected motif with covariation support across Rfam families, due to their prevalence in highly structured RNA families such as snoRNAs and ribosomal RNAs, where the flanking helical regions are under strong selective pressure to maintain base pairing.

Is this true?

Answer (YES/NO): NO